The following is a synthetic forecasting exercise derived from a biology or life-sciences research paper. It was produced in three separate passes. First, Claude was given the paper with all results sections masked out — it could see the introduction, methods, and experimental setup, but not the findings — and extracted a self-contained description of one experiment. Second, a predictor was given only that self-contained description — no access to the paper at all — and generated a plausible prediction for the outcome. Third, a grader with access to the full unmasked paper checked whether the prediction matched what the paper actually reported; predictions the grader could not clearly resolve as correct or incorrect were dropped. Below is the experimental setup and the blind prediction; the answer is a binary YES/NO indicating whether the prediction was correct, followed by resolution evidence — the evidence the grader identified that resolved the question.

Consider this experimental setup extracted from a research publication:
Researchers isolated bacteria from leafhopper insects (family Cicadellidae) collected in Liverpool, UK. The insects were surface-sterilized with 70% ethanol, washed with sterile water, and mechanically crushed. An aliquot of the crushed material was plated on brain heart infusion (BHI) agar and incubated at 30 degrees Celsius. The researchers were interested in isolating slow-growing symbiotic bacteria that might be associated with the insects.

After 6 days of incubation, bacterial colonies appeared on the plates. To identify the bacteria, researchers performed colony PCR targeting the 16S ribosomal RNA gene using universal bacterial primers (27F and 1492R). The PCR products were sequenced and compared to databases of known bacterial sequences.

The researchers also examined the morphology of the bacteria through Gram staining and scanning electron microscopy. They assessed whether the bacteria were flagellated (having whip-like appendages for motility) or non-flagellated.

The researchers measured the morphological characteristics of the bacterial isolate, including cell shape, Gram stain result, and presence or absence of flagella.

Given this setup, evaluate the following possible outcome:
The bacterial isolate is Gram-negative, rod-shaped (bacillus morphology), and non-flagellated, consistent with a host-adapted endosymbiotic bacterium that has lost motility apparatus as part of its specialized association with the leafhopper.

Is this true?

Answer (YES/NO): YES